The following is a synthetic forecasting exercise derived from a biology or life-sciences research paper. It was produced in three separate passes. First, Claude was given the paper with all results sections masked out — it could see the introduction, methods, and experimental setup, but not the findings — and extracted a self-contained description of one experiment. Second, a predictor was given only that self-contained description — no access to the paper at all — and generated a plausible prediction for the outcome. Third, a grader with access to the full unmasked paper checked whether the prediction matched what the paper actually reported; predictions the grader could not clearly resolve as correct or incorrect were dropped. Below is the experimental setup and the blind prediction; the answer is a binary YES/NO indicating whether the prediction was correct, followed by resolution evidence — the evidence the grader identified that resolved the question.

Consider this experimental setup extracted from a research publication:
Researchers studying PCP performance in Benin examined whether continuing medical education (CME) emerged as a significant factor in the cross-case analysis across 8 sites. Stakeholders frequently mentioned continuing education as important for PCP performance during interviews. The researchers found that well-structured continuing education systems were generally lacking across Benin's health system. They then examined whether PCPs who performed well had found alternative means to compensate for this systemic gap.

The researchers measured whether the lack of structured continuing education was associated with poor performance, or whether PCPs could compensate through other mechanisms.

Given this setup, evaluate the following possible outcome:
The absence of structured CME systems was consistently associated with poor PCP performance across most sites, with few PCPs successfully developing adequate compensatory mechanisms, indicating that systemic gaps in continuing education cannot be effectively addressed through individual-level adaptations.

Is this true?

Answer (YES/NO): NO